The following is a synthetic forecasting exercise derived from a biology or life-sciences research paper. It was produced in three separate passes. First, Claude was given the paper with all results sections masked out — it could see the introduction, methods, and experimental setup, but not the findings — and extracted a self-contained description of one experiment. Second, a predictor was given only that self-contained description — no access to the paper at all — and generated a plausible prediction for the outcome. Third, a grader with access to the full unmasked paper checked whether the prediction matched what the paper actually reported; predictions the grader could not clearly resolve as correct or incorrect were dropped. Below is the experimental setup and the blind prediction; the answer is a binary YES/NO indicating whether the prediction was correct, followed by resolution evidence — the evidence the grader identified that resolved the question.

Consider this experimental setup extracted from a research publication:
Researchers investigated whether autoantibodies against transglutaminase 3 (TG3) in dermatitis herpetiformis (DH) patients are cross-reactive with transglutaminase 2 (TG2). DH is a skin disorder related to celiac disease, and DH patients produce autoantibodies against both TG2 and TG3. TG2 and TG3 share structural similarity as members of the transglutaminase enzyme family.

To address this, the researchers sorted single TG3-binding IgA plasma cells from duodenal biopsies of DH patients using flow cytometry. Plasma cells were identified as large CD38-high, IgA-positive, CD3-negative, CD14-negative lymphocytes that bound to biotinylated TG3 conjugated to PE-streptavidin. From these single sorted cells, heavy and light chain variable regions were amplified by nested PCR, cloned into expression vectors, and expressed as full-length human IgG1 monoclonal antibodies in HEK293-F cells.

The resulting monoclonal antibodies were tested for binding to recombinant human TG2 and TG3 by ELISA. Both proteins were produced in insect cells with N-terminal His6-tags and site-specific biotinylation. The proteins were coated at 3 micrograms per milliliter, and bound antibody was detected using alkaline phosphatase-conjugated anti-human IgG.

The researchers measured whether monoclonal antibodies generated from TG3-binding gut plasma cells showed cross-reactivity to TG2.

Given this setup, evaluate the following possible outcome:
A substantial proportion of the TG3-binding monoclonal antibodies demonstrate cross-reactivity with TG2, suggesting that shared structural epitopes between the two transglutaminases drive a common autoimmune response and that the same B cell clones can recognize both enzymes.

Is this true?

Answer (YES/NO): NO